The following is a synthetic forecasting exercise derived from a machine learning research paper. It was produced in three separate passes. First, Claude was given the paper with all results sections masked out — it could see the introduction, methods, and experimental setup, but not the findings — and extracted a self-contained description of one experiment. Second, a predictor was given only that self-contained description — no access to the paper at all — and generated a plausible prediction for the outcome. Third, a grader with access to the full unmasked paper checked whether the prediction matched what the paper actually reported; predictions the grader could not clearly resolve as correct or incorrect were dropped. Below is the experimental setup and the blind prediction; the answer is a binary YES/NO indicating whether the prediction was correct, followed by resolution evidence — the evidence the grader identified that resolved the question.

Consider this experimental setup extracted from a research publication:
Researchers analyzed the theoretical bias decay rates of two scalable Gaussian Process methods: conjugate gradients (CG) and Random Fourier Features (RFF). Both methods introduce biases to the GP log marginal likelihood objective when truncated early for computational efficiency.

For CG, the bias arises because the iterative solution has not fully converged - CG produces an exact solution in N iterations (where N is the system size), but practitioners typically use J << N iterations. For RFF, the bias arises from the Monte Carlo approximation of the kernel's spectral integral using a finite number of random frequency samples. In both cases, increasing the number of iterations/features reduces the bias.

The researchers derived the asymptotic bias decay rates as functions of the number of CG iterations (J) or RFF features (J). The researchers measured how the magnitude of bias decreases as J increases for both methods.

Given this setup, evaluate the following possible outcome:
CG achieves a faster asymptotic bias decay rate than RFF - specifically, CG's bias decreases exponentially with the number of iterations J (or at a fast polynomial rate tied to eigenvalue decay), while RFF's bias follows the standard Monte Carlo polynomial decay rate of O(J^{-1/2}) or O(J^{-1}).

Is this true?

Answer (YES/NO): YES